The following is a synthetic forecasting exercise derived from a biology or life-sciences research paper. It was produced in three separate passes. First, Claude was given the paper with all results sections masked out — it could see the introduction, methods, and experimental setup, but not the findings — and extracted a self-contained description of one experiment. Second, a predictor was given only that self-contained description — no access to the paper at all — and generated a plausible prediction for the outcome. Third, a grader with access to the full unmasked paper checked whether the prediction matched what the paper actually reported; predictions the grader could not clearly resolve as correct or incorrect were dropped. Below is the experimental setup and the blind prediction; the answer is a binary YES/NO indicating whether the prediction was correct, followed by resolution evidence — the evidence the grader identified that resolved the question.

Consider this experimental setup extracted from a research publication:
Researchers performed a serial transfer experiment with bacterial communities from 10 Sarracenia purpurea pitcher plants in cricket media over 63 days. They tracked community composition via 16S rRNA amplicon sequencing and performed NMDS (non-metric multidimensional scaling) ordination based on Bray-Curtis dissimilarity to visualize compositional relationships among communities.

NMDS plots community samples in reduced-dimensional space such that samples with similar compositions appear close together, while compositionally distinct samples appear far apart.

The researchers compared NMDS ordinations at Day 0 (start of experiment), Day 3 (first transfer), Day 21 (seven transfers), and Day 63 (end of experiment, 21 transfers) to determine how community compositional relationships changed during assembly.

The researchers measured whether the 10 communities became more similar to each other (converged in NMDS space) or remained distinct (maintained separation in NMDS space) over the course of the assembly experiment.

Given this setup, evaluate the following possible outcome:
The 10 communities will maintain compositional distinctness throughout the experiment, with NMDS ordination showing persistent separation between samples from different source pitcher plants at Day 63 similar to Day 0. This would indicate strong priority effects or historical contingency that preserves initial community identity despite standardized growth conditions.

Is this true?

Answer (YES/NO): NO